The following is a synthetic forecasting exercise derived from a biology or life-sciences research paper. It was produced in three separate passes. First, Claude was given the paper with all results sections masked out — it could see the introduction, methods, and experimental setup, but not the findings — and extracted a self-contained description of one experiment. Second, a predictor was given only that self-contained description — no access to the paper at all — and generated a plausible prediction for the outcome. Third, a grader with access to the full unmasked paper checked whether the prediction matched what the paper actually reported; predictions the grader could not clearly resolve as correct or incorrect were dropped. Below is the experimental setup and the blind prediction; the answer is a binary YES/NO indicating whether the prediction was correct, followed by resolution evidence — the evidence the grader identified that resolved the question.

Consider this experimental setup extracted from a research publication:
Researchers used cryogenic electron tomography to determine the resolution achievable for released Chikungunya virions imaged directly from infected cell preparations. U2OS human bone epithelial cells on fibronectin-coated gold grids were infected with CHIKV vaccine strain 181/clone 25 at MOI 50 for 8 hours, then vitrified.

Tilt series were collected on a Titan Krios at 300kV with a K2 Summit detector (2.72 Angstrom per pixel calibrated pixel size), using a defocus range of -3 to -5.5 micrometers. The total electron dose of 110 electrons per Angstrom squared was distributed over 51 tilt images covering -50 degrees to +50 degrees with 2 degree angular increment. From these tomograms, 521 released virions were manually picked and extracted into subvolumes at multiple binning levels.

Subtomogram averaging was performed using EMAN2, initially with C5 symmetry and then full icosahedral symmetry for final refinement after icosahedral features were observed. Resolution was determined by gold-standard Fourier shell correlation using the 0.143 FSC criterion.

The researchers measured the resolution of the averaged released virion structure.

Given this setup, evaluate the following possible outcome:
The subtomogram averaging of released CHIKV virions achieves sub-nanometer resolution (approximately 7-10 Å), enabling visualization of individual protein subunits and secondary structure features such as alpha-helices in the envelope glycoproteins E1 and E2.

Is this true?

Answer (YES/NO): YES